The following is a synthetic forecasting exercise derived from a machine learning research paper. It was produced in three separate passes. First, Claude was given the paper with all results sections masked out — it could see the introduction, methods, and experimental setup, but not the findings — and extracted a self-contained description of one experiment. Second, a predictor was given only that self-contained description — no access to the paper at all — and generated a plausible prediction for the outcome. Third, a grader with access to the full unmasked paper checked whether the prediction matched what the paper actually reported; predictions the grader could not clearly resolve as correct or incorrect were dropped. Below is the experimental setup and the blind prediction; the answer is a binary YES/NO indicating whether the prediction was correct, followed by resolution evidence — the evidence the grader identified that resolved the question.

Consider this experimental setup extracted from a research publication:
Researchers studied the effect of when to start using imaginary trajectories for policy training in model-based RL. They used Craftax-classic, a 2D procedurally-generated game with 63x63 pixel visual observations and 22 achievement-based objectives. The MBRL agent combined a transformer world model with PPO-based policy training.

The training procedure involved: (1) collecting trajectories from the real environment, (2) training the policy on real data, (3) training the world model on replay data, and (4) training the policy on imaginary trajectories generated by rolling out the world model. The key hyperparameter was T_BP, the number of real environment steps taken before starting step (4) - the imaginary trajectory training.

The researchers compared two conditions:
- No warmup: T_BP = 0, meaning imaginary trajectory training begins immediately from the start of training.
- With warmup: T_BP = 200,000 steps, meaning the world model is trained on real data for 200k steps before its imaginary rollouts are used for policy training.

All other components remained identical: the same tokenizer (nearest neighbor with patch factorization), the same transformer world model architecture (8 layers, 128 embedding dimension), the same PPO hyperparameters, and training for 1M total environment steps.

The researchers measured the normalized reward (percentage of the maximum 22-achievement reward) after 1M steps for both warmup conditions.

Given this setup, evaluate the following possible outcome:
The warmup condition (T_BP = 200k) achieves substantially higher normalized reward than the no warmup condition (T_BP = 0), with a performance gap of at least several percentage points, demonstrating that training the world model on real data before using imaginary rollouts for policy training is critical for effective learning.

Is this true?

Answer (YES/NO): YES